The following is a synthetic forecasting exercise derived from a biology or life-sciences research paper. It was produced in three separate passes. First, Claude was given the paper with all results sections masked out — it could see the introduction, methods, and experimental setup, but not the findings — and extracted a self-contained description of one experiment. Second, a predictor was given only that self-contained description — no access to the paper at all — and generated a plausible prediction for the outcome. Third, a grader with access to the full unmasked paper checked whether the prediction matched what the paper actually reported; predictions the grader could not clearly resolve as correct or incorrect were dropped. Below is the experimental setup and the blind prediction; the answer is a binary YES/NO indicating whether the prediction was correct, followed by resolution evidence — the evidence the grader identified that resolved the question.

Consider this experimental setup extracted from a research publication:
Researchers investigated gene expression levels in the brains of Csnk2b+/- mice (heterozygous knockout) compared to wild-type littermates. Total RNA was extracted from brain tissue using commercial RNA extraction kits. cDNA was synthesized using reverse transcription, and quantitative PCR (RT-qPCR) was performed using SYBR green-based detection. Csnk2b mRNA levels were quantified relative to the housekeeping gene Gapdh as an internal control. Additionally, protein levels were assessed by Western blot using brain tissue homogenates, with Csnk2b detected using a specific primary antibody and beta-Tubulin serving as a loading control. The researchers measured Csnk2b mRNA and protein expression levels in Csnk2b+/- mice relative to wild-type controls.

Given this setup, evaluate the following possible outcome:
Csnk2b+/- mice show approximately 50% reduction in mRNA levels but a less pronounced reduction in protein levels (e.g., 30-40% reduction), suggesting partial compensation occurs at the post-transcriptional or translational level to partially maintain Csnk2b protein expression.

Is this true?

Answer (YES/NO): NO